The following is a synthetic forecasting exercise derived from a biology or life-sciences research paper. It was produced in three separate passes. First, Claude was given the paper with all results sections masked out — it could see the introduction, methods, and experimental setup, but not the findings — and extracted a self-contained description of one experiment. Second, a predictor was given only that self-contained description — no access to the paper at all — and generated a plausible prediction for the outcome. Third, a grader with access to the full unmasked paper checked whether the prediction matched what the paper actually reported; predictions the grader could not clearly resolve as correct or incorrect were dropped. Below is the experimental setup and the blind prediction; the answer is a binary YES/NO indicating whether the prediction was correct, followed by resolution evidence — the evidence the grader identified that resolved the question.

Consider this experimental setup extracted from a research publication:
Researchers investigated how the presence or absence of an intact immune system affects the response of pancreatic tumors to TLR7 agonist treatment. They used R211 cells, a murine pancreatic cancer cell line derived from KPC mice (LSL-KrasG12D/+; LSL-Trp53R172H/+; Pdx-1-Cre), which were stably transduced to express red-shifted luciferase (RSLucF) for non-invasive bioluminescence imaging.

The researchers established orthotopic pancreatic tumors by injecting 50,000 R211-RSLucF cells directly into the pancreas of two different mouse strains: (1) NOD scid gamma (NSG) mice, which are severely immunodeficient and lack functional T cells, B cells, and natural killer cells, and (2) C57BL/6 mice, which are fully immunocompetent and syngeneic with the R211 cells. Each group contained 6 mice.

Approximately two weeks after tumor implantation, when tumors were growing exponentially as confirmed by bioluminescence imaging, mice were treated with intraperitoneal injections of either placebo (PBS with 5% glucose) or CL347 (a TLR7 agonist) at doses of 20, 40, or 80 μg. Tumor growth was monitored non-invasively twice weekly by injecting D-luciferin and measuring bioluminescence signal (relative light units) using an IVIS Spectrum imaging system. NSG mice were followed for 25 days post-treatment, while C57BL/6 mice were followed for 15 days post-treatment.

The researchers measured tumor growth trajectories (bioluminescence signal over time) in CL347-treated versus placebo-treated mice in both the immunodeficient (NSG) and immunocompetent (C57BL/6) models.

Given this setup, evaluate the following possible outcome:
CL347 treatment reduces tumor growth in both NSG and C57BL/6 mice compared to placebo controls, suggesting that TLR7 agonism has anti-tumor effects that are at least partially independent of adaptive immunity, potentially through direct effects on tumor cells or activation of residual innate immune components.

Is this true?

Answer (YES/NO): NO